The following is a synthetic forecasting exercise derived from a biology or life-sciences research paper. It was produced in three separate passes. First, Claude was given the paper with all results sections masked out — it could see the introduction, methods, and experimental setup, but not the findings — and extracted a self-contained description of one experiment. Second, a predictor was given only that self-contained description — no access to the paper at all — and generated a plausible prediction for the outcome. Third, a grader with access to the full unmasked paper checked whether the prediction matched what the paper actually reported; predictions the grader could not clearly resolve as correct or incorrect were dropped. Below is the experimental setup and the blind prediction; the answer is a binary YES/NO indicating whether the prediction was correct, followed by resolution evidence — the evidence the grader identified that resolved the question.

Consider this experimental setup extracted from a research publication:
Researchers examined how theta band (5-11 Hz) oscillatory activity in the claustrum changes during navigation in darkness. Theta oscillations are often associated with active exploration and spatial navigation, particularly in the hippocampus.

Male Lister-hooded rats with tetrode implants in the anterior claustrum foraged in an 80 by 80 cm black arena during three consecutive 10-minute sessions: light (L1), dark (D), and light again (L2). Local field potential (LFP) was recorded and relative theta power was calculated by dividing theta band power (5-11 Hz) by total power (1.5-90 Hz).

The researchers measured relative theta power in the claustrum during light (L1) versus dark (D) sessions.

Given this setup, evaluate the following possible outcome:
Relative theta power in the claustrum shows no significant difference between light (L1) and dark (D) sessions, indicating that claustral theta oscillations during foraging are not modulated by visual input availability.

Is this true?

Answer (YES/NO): YES